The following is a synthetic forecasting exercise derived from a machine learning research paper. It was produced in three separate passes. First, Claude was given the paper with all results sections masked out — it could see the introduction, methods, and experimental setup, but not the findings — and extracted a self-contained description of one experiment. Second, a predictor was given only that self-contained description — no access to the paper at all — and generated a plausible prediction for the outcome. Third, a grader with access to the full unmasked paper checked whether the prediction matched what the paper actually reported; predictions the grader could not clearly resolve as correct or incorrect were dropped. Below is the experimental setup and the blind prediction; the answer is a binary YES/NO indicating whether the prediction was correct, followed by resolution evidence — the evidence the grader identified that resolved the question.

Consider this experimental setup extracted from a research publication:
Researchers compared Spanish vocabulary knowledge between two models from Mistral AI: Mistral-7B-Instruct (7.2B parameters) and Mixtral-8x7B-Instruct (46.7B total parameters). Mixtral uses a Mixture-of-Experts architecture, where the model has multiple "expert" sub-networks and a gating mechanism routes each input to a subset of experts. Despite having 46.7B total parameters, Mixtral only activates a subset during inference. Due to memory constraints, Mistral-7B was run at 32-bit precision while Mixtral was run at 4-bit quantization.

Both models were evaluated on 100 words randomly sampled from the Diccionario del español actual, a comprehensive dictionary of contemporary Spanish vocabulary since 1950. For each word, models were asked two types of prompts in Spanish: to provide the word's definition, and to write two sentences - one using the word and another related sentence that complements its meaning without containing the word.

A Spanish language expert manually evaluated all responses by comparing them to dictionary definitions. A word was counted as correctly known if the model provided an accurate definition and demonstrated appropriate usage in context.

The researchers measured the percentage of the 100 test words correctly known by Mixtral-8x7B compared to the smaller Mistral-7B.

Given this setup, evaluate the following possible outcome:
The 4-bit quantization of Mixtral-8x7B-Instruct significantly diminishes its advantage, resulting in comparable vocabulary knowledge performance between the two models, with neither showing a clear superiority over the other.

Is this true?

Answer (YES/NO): NO